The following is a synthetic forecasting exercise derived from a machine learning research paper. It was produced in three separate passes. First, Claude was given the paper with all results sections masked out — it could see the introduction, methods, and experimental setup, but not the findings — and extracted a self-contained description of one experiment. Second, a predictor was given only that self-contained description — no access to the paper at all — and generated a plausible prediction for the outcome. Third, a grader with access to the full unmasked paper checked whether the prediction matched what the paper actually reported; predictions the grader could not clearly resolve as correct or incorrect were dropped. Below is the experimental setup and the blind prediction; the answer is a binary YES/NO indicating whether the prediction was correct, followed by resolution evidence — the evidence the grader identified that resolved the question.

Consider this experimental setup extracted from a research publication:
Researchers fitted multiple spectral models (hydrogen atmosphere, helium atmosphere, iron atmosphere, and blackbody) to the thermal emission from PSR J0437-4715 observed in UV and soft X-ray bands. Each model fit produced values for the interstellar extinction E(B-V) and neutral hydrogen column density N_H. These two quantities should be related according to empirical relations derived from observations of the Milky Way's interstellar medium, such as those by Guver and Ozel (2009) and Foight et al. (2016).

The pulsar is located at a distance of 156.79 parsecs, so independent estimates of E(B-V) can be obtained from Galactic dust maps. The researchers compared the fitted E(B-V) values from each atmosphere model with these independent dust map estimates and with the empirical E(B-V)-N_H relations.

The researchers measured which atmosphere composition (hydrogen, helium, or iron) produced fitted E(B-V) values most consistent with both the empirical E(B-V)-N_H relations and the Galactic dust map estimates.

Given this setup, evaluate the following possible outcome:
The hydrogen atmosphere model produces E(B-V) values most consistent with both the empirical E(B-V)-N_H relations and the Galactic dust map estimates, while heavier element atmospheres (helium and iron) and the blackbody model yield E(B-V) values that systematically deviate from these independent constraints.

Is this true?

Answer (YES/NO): YES